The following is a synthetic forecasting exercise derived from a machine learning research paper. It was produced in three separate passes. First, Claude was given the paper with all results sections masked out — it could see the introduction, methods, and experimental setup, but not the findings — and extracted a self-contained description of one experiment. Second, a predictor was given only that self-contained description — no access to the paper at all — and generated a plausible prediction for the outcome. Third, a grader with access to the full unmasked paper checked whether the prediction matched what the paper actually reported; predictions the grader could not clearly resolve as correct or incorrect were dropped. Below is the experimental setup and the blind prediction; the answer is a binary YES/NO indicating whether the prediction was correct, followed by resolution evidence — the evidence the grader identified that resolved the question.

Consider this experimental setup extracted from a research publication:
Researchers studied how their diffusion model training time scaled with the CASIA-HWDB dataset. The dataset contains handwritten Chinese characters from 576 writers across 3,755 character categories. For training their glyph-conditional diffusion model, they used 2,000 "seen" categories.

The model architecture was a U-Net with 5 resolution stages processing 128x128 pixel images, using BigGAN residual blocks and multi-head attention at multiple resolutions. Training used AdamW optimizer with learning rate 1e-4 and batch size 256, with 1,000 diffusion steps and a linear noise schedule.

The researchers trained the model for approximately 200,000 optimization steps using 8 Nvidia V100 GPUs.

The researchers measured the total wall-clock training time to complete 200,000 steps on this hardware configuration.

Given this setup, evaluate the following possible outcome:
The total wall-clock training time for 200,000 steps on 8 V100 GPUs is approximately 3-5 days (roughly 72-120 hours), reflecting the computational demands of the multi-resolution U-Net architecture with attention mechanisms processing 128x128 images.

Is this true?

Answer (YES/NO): YES